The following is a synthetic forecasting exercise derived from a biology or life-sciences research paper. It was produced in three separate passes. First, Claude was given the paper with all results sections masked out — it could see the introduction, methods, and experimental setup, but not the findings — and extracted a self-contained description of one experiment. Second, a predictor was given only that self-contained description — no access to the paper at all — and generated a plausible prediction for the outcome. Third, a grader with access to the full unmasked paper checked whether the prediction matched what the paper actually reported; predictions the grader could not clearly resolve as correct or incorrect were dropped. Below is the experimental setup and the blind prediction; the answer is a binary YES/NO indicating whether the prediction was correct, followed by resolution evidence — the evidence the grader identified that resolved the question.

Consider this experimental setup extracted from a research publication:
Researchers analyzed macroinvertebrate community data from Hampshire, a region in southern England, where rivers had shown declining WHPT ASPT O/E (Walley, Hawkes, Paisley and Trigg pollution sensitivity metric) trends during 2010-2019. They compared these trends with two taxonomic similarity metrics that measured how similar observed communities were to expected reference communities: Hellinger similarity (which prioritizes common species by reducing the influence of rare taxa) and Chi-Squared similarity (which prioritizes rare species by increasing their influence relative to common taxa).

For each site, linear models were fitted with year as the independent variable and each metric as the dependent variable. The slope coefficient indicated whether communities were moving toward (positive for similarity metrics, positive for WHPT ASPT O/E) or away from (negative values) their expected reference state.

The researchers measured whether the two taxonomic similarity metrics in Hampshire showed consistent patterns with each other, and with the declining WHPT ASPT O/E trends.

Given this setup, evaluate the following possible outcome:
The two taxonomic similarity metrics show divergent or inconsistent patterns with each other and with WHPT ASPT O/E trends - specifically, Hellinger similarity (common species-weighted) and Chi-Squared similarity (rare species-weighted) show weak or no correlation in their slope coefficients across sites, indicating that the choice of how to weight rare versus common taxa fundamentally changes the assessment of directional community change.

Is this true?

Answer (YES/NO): YES